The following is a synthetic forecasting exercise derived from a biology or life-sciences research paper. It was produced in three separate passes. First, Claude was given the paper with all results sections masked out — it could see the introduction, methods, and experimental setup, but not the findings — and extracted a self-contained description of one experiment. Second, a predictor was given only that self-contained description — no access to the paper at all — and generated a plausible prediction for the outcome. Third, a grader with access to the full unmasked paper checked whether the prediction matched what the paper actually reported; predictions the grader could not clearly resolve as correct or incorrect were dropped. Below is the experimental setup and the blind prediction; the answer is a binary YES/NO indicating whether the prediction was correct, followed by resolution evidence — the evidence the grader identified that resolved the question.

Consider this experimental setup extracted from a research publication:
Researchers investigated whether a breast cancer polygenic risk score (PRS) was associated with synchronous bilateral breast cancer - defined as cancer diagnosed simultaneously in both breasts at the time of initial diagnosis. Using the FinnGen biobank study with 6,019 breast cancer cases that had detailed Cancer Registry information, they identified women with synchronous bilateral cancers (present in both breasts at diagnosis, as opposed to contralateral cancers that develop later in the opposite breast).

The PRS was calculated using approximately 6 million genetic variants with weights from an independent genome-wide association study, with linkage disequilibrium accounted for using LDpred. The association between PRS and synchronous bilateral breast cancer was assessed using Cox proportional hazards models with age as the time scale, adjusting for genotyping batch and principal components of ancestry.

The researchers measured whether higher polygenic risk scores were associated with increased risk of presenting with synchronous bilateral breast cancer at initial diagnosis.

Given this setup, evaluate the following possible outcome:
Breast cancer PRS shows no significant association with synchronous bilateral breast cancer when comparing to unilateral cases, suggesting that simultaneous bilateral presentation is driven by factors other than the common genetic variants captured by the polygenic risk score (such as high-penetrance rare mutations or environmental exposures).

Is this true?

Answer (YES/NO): NO